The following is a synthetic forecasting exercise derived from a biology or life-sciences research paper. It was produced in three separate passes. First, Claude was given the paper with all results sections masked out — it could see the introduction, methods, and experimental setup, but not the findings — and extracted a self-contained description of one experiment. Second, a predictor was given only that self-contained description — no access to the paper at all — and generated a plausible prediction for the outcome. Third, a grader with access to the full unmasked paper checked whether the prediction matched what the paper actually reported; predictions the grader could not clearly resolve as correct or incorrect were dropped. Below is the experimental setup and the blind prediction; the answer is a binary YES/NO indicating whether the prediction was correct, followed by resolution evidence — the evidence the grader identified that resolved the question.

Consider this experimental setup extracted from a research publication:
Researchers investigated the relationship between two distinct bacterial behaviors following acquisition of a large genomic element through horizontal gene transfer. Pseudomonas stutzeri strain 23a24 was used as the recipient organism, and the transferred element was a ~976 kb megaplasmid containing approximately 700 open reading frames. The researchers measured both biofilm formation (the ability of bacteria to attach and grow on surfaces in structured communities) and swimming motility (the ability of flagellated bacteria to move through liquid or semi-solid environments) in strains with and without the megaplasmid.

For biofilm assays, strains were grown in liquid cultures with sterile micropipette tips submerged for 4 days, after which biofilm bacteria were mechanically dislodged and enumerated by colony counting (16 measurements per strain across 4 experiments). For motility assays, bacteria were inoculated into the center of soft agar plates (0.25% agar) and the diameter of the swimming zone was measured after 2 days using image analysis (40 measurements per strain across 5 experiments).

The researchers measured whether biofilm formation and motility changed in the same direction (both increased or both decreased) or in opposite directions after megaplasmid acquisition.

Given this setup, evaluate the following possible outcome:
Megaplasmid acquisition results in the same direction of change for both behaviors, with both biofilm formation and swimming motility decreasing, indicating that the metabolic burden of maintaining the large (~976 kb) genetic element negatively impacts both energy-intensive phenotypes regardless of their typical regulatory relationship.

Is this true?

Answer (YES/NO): NO